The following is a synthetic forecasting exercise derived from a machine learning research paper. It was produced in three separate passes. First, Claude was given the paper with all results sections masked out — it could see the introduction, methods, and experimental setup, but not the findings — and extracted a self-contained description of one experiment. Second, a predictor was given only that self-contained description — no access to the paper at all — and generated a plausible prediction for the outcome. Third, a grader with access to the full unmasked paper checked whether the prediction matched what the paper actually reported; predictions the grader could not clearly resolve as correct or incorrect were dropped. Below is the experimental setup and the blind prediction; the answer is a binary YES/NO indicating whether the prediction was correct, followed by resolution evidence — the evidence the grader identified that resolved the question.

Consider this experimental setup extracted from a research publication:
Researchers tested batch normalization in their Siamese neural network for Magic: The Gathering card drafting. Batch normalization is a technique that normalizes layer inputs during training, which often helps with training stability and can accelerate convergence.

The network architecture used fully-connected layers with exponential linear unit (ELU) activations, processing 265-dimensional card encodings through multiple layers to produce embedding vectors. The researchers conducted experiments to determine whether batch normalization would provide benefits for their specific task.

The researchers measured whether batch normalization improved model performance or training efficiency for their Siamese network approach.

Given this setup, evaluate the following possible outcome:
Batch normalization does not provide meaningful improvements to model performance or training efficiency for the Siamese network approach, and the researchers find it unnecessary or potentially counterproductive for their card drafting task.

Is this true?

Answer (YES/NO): YES